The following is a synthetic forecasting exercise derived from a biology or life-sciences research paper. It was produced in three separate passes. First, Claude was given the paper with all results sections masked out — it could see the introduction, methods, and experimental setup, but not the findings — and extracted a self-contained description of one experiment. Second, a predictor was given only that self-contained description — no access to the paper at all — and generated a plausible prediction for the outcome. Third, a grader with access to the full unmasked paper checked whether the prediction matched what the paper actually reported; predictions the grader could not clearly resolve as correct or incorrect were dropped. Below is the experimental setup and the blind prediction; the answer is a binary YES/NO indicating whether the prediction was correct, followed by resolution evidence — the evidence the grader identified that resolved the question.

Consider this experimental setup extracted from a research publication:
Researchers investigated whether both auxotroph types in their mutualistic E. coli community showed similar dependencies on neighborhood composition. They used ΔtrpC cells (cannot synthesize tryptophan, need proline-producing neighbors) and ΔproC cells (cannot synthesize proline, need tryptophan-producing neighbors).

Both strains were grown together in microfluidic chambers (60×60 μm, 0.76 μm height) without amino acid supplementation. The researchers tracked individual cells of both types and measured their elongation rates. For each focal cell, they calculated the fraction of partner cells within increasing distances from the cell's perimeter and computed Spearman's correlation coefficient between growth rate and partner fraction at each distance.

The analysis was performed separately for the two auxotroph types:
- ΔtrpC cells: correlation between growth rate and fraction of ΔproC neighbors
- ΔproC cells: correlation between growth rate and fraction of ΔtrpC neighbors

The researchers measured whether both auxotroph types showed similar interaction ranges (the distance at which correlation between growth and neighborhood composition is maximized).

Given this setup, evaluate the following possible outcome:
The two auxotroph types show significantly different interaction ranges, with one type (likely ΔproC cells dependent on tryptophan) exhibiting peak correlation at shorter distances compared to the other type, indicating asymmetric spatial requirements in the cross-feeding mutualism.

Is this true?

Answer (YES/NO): NO